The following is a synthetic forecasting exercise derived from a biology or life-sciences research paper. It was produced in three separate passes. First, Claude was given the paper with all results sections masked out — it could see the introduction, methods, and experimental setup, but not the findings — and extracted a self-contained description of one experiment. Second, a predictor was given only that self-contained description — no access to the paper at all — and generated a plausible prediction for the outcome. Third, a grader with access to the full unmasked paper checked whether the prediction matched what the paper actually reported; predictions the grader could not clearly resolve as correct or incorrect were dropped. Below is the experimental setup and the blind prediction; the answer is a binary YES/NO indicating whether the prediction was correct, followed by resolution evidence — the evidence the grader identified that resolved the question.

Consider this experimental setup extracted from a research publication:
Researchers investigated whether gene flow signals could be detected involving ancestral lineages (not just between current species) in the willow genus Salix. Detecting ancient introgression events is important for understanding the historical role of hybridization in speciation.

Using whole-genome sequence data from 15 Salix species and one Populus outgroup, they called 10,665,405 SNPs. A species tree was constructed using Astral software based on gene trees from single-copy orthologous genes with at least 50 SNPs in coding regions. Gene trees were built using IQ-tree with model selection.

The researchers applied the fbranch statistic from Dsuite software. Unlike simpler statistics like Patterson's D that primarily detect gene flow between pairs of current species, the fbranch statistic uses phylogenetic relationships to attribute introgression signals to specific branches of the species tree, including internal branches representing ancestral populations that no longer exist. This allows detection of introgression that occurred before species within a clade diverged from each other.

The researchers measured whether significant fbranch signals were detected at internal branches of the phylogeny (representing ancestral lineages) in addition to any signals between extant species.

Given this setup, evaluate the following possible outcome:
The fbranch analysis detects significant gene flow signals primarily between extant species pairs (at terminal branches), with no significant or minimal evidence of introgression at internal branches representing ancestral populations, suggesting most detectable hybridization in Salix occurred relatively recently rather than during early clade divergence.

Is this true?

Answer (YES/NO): NO